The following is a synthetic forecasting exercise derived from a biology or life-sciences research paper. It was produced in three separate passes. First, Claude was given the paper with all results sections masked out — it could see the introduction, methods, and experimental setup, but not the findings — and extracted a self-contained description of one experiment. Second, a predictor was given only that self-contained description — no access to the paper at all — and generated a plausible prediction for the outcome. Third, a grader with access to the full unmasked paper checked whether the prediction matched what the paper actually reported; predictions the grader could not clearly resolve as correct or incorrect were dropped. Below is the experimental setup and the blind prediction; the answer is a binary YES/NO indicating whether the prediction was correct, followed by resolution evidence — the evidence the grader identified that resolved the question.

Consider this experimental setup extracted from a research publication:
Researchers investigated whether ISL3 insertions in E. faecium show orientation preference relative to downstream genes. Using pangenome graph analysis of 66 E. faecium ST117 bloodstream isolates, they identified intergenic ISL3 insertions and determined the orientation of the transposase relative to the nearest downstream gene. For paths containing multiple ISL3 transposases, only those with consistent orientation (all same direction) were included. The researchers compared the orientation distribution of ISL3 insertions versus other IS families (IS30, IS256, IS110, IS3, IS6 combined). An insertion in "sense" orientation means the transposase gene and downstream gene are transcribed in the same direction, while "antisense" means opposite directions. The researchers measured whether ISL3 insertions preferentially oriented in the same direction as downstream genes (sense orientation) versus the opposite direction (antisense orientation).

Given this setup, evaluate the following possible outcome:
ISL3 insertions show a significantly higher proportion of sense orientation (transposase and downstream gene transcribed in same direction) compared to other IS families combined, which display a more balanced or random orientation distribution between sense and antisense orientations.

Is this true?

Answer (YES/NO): NO